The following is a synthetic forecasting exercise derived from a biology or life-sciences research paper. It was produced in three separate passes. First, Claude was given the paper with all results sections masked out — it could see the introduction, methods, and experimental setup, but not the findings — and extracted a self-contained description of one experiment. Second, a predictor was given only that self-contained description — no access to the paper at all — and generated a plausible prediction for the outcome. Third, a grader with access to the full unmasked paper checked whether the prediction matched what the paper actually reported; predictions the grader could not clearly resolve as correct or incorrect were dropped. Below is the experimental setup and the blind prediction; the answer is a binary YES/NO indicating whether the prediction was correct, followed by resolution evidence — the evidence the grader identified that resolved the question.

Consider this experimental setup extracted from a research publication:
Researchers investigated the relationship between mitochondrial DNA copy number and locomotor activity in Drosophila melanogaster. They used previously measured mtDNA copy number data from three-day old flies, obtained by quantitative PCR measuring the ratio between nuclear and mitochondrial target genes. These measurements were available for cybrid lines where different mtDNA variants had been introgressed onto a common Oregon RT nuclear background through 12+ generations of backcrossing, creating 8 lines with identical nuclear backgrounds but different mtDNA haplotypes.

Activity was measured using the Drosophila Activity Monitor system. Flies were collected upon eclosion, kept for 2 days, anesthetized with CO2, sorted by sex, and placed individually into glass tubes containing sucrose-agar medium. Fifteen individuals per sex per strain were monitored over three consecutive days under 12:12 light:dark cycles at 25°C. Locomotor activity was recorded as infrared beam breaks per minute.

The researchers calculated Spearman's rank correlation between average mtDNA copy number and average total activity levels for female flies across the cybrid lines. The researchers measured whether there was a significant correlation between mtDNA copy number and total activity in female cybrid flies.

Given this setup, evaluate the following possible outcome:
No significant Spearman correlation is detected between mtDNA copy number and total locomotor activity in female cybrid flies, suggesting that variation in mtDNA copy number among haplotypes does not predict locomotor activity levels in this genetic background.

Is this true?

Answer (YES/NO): YES